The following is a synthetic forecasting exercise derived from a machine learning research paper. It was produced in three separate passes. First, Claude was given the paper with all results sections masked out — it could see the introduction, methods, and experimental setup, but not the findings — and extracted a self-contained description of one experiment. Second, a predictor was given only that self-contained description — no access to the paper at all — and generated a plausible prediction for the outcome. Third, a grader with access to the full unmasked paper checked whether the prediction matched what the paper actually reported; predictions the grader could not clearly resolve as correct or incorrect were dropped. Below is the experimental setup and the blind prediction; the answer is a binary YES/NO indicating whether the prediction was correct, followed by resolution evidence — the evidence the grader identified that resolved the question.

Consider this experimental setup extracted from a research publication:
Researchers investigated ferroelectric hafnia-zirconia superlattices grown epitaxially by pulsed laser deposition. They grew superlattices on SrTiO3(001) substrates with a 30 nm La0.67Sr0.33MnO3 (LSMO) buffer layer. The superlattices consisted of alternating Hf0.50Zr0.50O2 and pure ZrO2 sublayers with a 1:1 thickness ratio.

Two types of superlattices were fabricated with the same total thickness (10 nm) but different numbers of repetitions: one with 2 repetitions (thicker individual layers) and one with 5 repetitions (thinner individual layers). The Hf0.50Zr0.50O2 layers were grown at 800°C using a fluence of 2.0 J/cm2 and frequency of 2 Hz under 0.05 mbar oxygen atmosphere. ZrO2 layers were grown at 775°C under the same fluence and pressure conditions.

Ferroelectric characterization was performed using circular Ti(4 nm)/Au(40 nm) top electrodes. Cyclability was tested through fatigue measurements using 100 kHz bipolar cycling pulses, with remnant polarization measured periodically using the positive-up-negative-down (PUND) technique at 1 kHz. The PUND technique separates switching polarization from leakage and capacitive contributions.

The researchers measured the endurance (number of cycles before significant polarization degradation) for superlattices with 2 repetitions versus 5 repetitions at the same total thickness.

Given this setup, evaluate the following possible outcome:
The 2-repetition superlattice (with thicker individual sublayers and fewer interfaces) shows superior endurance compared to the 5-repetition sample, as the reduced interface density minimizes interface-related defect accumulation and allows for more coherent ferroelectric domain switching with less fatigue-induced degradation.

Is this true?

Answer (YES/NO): NO